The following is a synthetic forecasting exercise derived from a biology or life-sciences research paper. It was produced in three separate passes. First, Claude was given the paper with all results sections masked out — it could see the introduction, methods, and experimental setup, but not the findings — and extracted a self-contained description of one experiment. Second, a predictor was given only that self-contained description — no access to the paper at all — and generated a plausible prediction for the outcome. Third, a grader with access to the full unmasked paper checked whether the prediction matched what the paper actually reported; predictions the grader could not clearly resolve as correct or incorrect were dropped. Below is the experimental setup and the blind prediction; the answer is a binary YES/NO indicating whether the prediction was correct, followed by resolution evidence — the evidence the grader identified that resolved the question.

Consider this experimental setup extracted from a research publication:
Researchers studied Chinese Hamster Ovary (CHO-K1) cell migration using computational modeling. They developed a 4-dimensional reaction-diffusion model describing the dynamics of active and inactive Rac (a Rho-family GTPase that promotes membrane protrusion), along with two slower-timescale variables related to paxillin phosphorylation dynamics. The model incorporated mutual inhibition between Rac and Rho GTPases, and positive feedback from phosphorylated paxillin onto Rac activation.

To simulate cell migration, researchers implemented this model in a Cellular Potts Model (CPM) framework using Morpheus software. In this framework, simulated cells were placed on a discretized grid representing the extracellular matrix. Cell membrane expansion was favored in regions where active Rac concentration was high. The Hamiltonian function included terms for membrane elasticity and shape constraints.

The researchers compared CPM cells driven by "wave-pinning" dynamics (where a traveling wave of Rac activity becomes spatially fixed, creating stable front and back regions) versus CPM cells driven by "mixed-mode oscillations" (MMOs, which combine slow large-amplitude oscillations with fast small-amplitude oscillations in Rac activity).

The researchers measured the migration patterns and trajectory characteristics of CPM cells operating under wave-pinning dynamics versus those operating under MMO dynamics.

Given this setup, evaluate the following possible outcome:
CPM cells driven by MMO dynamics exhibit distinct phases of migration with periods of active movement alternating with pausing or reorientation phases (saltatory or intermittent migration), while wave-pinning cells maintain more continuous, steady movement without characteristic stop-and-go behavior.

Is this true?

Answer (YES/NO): YES